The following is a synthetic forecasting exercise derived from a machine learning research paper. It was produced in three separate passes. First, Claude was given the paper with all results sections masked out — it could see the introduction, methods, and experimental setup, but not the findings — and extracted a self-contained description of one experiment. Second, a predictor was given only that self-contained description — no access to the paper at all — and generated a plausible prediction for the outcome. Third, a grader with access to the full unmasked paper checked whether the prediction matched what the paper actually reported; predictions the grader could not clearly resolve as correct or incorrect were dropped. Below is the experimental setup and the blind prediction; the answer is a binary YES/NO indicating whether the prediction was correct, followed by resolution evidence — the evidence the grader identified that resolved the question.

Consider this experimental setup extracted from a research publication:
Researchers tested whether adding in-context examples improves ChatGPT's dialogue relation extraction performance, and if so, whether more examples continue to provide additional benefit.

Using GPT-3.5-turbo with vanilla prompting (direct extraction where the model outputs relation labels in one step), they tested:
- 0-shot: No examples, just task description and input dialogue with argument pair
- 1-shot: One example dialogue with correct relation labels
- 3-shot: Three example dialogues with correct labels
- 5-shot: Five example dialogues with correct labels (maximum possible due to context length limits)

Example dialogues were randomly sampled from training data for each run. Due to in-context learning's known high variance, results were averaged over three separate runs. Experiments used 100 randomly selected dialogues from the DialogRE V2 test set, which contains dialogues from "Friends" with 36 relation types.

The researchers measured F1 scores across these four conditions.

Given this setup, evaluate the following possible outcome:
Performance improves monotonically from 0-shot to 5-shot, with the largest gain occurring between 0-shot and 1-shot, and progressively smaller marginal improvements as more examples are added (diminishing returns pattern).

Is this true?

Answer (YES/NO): YES